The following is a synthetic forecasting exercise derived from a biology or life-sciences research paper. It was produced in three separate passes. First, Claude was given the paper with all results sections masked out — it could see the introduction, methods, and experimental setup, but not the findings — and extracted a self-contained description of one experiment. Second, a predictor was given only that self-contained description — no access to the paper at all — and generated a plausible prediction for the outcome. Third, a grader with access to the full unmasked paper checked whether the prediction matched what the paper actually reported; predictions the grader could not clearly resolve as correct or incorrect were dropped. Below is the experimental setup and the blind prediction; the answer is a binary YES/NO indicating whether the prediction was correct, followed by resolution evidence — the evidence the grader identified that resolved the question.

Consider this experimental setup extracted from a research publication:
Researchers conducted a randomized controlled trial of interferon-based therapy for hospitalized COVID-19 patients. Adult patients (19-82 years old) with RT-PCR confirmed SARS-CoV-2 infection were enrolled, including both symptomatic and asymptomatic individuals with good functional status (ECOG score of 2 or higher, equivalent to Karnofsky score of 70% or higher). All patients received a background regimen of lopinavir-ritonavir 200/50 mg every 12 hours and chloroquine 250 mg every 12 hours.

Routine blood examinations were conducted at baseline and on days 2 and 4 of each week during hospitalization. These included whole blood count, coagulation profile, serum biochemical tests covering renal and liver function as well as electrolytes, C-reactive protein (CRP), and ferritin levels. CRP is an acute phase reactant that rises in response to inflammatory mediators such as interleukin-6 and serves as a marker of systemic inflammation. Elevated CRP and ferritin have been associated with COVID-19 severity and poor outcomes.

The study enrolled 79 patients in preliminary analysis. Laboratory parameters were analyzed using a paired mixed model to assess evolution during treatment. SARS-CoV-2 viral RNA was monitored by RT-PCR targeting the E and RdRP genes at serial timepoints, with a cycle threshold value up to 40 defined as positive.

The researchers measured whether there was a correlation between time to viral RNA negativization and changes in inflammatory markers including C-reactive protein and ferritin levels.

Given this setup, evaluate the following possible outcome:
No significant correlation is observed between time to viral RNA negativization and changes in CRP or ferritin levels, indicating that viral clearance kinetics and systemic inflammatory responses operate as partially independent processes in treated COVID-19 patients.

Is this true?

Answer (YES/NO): NO